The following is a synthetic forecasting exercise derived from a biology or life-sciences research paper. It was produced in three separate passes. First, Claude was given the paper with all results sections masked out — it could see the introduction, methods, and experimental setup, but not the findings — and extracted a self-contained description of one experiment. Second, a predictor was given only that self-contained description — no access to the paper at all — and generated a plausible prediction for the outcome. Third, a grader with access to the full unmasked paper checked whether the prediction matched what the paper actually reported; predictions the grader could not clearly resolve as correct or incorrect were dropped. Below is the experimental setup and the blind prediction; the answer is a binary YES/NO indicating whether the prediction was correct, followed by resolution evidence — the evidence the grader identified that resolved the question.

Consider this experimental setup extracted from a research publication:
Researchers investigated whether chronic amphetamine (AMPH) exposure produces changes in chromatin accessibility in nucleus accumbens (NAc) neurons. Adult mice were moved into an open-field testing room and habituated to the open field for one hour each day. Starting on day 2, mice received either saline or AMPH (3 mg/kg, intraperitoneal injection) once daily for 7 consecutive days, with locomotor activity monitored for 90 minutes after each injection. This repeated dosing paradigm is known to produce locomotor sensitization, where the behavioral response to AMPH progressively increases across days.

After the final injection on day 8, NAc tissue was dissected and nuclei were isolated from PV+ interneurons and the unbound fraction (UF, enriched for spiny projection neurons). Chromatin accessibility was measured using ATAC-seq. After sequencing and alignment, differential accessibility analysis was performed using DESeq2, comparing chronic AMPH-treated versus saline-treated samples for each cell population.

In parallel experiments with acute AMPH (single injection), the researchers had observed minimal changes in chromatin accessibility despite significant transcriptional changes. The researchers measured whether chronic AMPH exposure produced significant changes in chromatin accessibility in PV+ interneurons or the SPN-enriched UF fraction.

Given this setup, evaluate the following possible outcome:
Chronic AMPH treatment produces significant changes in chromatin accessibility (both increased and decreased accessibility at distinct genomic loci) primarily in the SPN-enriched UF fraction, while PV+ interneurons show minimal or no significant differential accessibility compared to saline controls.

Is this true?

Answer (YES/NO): NO